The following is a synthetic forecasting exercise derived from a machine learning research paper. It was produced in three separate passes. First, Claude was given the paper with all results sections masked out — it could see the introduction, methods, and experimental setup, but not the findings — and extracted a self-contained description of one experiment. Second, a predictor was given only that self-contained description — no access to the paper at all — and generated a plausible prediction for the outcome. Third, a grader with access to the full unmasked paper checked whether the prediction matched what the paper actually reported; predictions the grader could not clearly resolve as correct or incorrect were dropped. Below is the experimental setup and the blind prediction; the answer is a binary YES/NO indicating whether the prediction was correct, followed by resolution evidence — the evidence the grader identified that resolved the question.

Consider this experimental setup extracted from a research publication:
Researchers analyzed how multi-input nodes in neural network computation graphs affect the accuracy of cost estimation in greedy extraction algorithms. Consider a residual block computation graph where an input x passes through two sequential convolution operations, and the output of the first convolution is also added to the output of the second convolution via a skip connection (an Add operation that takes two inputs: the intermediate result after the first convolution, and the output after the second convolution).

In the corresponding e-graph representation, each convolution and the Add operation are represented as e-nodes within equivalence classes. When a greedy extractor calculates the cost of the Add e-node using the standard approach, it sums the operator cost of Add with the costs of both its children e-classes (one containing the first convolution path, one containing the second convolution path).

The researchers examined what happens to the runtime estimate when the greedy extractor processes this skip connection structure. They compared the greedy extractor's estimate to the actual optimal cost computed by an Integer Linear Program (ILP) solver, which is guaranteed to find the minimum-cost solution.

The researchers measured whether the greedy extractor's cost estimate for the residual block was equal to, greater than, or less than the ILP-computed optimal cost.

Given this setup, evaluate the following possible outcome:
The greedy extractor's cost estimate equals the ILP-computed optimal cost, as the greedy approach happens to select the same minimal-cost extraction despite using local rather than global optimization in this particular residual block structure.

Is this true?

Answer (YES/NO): NO